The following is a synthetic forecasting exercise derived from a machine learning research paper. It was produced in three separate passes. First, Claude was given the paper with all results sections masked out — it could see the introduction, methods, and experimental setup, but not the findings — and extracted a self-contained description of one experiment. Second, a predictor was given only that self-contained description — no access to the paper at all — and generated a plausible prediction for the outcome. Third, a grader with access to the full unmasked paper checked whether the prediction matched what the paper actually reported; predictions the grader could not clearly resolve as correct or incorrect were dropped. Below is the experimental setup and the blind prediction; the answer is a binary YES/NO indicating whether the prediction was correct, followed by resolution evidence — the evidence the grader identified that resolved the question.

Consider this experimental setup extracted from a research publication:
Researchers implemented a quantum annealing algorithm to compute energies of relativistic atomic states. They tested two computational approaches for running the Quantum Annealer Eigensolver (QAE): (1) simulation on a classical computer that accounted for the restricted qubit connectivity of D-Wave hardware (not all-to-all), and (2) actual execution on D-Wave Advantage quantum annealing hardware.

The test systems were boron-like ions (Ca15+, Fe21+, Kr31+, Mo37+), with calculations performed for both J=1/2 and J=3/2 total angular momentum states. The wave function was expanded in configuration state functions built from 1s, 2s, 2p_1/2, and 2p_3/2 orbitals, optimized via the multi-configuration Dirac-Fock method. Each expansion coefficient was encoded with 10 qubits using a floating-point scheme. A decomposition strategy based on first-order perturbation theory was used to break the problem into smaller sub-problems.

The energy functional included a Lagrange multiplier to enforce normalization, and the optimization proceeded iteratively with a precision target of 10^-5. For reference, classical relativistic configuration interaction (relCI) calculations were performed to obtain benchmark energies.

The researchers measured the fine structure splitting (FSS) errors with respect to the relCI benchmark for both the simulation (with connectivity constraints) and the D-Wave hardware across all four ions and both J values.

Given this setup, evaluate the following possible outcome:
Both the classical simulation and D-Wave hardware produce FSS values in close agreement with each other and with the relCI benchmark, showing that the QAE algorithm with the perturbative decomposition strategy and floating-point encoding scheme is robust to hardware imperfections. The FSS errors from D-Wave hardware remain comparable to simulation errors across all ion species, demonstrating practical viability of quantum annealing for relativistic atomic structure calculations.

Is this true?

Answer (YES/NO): YES